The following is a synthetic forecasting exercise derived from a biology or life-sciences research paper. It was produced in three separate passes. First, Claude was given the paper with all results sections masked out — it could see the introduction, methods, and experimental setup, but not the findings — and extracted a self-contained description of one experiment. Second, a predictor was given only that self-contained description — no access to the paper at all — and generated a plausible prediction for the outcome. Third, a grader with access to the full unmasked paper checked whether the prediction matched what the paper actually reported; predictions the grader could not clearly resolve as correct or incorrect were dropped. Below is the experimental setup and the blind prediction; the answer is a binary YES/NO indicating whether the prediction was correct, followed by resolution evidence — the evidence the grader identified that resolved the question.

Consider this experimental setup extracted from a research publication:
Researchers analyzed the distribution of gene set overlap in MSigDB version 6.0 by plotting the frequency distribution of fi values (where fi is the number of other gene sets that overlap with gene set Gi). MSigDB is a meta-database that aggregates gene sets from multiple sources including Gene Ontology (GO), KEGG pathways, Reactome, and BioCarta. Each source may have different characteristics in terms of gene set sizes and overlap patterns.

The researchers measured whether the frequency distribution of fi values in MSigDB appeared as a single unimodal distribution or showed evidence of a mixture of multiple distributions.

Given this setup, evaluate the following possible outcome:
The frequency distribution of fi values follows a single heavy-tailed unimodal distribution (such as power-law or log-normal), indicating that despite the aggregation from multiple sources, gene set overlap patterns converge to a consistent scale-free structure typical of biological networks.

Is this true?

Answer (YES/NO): NO